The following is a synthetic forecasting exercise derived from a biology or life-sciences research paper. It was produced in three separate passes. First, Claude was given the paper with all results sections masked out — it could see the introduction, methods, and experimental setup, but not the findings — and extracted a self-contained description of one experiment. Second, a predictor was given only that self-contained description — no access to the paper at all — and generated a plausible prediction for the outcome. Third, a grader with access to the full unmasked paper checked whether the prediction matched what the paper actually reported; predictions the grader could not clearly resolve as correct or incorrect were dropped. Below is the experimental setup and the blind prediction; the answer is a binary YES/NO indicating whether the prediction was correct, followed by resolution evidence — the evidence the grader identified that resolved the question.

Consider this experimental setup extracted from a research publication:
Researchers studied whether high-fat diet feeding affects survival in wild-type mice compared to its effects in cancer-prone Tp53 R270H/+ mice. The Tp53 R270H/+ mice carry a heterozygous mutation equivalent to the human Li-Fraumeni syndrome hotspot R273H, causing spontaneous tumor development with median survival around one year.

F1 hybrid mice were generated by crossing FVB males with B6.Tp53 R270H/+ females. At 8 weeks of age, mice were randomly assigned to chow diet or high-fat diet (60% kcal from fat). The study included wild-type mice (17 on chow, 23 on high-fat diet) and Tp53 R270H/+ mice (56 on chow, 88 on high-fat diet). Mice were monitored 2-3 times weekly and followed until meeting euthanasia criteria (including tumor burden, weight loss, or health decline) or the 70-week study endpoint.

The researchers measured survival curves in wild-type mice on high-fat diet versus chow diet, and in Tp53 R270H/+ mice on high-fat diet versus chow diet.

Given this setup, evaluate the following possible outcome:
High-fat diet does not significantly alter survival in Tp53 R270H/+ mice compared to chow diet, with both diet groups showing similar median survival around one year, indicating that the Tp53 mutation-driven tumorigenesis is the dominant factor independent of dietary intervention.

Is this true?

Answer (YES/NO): YES